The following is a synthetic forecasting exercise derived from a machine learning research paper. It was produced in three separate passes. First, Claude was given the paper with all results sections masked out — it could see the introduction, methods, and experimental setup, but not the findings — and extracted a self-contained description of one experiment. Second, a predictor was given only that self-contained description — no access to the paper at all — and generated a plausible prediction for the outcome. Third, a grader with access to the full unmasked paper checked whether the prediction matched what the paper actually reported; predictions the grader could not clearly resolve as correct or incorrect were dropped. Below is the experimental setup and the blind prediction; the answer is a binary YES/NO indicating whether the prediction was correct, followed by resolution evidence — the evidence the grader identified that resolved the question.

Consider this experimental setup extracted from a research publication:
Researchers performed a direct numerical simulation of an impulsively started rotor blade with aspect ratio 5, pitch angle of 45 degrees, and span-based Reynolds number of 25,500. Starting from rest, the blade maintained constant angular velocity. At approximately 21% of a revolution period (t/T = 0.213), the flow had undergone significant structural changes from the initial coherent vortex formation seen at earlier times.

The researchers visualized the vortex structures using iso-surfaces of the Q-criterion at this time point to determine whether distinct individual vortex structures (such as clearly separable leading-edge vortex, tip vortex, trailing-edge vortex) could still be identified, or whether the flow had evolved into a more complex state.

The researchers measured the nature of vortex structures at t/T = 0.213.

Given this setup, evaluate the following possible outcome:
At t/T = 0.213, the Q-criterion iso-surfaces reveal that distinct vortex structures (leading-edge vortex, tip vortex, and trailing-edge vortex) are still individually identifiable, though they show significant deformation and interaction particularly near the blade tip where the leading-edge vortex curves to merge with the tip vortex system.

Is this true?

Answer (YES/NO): NO